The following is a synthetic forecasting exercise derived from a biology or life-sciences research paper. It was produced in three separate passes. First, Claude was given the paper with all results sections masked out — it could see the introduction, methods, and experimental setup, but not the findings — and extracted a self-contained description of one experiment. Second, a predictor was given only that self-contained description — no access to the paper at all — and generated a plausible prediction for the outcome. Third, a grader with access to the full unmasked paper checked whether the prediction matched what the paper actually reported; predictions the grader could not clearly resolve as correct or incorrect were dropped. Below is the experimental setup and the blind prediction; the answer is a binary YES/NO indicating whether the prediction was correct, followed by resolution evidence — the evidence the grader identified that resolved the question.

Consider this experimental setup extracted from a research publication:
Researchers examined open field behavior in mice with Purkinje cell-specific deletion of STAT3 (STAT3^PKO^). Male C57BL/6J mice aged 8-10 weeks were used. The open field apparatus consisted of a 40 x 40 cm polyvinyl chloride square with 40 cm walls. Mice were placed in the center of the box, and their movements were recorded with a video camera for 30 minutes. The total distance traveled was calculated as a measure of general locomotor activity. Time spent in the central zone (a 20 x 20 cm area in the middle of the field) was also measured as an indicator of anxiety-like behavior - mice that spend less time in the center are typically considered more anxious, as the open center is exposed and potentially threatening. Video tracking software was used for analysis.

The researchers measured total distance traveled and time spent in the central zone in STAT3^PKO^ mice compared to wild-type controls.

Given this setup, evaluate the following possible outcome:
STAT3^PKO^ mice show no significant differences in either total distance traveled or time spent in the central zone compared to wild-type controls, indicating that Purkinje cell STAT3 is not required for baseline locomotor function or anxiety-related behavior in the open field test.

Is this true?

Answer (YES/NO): YES